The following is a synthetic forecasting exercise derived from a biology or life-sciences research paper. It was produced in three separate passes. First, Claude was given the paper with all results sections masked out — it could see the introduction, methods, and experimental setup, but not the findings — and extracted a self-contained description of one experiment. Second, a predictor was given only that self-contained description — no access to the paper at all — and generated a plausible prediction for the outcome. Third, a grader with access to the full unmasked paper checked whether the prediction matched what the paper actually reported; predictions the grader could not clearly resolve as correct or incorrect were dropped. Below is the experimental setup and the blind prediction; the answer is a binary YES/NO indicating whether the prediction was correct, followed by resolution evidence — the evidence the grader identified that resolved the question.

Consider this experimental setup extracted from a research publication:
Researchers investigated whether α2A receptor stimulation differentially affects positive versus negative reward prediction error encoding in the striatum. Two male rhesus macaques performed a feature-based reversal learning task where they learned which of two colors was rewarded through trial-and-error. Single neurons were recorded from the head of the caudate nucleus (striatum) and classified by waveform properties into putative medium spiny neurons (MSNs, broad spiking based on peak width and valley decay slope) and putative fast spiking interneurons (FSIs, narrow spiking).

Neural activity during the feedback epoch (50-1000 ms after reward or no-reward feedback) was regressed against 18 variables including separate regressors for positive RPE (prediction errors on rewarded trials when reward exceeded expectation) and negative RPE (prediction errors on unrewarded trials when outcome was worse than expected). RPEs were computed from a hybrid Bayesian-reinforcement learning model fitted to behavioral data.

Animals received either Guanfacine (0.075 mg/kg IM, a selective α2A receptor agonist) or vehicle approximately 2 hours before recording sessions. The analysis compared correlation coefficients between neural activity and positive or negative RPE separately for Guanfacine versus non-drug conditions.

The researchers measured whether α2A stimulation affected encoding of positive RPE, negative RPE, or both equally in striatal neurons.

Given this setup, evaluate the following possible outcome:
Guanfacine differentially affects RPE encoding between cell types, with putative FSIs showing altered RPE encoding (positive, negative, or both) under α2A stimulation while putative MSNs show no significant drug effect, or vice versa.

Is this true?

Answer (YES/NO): NO